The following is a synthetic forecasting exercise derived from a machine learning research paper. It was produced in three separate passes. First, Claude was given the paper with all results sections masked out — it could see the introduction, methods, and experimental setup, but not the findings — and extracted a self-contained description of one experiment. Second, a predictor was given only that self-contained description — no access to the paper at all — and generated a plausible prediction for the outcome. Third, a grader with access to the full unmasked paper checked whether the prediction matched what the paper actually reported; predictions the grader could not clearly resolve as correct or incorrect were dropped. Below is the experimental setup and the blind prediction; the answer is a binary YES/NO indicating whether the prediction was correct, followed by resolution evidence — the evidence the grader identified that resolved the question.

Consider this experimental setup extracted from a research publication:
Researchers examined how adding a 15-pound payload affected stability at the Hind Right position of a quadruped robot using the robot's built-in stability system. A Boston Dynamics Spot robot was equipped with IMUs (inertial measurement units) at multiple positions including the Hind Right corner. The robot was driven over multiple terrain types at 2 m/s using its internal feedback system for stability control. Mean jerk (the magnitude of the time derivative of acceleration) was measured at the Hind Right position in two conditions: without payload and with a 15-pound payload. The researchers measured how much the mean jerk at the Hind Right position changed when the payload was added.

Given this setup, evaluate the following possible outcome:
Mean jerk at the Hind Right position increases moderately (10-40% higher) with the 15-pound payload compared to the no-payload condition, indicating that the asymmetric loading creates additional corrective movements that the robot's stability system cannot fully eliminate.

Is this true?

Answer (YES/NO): NO